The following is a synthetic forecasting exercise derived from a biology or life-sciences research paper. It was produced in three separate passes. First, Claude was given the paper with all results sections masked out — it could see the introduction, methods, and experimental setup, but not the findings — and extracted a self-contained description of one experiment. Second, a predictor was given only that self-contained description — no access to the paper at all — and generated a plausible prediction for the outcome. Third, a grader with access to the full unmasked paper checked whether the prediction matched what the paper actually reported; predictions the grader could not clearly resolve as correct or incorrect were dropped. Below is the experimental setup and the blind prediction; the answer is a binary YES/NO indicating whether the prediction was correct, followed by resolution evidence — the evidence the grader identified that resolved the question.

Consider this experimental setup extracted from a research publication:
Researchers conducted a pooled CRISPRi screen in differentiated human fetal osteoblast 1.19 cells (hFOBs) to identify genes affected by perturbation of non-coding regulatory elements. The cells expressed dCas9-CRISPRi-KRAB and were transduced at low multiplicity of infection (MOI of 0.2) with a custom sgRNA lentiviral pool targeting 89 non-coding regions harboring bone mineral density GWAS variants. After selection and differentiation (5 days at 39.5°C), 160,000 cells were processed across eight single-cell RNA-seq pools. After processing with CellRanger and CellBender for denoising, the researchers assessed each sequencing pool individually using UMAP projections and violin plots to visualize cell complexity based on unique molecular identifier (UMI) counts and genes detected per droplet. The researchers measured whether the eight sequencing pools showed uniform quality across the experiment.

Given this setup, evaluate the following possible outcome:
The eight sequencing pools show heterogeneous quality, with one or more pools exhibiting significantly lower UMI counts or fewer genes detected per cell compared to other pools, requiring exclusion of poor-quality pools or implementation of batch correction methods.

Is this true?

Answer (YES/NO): YES